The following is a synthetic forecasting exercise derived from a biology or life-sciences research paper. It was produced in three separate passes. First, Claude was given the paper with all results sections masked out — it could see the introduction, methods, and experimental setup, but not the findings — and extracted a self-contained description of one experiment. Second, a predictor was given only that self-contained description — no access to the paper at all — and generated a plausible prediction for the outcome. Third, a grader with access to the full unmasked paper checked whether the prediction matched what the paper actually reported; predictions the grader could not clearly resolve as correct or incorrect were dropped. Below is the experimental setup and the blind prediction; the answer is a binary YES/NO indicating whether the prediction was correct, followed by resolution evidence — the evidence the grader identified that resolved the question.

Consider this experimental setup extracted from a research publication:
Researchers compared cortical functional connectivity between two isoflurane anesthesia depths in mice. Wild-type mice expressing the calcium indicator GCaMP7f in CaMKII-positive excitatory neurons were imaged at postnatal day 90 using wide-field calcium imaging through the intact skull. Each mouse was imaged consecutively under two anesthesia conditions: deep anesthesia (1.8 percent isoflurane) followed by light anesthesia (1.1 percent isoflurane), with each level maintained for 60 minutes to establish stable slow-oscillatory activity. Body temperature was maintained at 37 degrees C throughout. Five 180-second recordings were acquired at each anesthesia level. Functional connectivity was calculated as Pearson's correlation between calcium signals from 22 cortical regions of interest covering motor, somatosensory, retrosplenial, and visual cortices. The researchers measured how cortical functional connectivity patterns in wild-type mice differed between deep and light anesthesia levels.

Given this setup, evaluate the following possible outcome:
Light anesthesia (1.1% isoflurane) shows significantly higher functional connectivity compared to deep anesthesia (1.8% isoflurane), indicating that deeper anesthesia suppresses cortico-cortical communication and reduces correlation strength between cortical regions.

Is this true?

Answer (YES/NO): NO